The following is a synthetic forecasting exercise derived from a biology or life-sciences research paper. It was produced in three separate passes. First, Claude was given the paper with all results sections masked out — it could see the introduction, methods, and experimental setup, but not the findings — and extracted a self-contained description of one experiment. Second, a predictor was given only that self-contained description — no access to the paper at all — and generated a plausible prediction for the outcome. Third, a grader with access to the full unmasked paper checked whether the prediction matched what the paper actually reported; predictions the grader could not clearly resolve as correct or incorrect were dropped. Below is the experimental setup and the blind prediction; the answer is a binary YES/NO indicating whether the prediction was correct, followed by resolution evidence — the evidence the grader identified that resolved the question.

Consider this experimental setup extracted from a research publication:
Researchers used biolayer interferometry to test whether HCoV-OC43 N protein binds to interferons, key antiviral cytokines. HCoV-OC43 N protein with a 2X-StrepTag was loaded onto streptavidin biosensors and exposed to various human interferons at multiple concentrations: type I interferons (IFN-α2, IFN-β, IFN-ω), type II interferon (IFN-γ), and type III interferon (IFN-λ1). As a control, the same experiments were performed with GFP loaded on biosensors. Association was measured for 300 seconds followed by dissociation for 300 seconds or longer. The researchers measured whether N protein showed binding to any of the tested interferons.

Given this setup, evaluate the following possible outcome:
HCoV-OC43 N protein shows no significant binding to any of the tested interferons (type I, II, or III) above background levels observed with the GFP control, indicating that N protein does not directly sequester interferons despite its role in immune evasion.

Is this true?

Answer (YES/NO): YES